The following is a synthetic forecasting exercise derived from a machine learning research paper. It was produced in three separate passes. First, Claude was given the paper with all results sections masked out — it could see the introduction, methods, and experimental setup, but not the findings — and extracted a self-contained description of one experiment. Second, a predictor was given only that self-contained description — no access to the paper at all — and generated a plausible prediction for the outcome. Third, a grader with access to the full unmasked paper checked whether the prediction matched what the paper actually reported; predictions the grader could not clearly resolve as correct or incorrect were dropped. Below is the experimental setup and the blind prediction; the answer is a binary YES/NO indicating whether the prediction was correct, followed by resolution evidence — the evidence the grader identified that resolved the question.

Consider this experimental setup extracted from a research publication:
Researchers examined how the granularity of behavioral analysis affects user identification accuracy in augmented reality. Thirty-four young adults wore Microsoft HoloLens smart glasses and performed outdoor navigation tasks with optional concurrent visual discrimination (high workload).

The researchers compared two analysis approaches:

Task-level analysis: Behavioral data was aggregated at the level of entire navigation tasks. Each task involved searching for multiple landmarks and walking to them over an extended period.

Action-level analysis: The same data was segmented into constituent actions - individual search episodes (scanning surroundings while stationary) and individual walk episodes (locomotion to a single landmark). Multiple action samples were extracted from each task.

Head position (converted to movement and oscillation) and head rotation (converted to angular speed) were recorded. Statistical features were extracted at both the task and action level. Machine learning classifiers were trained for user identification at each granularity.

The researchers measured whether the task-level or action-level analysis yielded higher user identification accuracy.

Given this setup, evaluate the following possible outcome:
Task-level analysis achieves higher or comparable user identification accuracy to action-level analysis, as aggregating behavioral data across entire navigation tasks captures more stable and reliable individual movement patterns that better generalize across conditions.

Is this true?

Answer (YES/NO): NO